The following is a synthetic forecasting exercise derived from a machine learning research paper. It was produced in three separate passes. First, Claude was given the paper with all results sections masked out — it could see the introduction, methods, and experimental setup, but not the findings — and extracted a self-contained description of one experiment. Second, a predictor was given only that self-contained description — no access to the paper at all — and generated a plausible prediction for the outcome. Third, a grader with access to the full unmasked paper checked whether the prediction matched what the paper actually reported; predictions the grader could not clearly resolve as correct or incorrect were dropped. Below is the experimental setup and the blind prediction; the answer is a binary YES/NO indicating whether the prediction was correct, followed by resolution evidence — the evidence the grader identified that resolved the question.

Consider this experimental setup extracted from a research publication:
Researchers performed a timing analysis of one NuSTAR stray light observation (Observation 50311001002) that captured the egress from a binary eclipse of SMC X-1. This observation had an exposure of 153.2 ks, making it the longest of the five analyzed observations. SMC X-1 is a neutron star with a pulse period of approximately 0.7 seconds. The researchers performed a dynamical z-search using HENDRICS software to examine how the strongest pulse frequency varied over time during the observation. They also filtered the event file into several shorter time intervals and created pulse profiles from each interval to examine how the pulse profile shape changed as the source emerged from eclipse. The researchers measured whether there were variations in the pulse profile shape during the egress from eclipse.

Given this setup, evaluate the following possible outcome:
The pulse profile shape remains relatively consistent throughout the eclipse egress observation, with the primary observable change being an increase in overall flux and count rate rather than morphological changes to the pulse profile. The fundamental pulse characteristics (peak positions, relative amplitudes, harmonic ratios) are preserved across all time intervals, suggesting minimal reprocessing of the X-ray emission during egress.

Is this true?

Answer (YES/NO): NO